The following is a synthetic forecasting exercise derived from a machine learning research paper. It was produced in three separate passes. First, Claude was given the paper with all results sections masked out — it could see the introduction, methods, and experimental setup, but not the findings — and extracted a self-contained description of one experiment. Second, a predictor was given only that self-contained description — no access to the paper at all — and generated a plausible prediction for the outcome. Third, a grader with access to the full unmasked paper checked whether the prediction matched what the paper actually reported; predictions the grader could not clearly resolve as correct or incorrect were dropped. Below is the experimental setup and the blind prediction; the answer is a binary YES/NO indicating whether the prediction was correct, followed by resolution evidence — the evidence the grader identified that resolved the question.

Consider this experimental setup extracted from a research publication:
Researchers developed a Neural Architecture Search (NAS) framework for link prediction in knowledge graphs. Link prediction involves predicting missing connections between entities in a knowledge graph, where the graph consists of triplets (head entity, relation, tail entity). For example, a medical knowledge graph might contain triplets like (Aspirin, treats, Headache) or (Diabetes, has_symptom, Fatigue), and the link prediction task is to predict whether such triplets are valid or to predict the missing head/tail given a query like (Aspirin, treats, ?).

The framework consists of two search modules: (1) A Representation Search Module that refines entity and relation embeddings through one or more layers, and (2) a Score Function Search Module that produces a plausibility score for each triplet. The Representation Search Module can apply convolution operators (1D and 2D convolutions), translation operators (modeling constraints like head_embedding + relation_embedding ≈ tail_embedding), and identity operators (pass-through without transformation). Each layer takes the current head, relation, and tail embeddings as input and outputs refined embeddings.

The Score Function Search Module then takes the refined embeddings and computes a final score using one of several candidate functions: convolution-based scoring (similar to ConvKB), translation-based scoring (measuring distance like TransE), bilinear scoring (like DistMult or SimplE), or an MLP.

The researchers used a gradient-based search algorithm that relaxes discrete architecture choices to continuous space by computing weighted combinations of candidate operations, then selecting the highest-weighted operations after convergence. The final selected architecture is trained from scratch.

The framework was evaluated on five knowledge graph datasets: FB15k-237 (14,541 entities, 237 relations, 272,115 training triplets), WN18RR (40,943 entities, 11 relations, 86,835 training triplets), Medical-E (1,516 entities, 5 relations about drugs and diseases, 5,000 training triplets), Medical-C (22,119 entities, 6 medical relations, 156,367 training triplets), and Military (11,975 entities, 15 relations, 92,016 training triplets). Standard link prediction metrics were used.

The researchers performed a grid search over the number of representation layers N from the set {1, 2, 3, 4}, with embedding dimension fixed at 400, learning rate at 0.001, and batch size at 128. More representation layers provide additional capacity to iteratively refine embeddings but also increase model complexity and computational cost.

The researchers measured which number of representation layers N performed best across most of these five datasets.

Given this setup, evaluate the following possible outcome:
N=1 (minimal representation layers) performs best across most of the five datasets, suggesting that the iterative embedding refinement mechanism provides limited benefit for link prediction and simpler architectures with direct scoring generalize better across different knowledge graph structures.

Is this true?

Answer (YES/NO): YES